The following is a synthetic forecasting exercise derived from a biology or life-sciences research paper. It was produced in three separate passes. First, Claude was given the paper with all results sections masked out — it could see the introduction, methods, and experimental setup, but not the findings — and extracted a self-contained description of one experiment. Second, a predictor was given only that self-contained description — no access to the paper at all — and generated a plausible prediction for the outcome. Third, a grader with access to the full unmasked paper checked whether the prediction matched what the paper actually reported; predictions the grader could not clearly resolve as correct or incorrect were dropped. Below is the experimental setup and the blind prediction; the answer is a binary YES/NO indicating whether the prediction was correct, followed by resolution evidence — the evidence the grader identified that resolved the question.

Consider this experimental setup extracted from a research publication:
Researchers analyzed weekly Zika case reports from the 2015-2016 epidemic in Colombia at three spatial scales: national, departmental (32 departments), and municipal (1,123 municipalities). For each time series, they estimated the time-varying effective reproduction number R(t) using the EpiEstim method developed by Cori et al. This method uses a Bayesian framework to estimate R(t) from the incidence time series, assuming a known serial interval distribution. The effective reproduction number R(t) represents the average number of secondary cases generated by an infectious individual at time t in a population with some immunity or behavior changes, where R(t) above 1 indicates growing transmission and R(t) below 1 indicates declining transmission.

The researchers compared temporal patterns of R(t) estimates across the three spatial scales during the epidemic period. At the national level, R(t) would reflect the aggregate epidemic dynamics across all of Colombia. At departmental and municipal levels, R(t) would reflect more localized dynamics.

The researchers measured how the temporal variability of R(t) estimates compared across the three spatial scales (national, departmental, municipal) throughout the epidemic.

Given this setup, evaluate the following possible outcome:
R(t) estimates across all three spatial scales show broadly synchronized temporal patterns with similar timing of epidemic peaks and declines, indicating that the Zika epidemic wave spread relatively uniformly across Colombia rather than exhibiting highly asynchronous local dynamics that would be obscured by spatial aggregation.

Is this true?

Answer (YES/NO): NO